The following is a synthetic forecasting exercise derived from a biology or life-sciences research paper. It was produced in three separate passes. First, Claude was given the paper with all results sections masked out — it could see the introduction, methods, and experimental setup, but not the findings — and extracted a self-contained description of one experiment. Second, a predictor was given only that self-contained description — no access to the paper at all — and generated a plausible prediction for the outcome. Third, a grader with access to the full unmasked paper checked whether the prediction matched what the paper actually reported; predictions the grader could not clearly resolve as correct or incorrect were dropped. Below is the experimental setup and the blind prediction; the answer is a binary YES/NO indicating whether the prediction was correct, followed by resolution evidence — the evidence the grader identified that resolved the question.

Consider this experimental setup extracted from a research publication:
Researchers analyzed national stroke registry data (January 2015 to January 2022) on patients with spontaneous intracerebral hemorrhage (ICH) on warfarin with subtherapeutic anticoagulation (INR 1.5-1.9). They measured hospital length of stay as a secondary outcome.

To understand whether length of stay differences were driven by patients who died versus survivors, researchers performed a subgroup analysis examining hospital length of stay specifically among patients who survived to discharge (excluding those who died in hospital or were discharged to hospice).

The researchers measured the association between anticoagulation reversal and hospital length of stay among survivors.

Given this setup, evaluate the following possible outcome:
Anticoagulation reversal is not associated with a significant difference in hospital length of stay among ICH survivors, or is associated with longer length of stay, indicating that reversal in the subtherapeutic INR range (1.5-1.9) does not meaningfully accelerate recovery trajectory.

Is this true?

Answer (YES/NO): YES